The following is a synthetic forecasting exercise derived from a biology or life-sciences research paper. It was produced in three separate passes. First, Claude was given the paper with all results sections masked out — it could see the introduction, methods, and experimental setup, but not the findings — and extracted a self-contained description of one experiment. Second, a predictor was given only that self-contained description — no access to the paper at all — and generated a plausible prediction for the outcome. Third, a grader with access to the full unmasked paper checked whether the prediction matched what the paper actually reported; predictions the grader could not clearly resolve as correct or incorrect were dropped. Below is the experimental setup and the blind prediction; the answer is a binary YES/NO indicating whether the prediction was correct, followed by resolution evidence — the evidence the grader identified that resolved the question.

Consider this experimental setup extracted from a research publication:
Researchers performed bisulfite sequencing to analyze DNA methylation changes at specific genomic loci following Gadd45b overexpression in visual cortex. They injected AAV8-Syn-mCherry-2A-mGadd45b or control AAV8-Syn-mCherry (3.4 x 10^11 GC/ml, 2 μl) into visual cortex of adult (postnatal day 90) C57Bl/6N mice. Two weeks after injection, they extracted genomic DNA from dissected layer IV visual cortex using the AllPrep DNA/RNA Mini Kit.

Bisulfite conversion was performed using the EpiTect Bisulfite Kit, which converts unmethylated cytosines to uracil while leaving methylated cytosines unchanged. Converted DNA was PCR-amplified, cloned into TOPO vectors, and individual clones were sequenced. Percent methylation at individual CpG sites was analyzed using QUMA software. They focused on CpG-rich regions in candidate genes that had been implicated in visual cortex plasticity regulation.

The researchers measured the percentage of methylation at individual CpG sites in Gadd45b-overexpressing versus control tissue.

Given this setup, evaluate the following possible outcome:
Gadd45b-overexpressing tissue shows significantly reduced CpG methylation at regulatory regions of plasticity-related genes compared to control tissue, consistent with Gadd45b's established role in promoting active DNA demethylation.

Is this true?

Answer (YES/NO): NO